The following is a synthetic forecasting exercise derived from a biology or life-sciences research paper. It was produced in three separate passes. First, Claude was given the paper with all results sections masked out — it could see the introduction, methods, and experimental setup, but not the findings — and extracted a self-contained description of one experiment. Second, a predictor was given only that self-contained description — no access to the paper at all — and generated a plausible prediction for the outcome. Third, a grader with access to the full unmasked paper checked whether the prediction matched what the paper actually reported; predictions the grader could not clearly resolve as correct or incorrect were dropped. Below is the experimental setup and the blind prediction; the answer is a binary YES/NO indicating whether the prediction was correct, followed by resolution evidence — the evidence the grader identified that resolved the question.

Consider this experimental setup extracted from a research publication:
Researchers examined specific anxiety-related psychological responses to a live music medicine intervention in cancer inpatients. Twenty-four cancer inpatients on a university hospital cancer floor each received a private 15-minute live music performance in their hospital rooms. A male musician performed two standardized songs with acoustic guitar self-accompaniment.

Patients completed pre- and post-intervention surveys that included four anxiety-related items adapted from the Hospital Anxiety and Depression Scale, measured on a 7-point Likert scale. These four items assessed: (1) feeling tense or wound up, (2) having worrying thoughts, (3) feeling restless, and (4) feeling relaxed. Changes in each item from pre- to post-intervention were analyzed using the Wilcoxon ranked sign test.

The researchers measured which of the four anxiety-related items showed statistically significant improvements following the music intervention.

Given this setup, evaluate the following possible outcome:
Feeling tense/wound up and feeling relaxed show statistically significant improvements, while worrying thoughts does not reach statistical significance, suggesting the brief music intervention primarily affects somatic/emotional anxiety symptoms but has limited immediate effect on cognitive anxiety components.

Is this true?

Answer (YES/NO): NO